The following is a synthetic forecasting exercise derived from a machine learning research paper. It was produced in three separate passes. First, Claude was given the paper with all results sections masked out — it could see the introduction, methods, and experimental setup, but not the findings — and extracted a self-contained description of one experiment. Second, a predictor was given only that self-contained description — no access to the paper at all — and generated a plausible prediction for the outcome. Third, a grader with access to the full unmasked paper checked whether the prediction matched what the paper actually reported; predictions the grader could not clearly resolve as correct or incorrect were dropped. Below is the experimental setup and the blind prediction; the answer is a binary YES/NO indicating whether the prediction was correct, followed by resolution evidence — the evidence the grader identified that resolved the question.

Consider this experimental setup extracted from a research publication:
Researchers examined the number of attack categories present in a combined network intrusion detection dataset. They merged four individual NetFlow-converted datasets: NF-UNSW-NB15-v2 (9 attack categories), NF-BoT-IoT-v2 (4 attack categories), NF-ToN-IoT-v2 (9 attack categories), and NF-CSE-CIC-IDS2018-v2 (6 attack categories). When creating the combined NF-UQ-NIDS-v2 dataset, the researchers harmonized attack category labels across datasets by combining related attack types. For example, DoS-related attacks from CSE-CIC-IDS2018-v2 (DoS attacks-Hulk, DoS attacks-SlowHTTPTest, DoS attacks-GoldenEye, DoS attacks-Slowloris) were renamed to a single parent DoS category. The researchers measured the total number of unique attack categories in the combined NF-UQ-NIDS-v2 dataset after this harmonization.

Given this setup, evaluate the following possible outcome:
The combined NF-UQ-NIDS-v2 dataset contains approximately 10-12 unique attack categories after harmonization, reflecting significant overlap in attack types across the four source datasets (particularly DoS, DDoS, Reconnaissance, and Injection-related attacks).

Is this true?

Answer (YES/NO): NO